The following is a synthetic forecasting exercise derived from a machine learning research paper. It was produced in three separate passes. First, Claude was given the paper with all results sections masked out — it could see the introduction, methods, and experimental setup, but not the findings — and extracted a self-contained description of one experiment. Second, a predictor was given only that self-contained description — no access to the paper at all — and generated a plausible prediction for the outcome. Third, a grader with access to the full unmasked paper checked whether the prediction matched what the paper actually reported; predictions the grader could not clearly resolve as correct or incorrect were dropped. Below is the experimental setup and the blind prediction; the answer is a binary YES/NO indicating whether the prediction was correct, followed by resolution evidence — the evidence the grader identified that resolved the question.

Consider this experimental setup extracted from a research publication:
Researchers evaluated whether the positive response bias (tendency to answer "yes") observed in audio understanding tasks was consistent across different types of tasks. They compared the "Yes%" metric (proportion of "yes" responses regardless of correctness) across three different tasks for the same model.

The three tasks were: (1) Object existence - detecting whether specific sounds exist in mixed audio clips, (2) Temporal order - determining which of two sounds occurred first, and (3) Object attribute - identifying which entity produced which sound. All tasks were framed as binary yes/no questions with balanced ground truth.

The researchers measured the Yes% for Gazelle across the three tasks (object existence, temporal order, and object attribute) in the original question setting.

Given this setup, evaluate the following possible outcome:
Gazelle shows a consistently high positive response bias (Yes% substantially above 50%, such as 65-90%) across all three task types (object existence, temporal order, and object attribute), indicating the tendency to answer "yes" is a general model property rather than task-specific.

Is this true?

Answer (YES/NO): NO